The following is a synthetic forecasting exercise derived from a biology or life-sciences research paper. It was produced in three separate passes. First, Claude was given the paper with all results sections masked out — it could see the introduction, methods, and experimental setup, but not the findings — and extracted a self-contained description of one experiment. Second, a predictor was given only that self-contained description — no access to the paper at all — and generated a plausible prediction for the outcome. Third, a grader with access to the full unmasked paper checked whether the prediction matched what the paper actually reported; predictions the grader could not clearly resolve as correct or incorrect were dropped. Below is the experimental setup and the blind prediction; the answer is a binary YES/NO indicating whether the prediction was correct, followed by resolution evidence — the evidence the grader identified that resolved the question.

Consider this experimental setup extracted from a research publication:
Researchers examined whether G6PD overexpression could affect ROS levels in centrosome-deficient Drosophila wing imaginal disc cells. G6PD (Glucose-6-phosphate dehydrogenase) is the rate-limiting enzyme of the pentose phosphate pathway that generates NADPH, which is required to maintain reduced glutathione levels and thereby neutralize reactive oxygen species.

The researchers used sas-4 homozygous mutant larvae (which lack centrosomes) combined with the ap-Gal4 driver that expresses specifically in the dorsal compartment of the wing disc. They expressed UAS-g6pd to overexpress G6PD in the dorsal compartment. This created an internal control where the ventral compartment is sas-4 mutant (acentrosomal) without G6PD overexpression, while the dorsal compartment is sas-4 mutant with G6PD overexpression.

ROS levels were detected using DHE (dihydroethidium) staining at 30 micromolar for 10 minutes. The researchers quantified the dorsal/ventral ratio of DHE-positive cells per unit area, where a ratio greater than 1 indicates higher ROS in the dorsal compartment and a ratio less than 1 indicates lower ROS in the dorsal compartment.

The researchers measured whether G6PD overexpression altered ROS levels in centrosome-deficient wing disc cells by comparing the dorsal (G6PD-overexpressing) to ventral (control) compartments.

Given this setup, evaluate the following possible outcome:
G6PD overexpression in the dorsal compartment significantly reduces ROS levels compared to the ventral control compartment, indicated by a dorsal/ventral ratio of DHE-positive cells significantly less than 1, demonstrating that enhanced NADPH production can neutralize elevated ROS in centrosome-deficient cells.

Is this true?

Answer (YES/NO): YES